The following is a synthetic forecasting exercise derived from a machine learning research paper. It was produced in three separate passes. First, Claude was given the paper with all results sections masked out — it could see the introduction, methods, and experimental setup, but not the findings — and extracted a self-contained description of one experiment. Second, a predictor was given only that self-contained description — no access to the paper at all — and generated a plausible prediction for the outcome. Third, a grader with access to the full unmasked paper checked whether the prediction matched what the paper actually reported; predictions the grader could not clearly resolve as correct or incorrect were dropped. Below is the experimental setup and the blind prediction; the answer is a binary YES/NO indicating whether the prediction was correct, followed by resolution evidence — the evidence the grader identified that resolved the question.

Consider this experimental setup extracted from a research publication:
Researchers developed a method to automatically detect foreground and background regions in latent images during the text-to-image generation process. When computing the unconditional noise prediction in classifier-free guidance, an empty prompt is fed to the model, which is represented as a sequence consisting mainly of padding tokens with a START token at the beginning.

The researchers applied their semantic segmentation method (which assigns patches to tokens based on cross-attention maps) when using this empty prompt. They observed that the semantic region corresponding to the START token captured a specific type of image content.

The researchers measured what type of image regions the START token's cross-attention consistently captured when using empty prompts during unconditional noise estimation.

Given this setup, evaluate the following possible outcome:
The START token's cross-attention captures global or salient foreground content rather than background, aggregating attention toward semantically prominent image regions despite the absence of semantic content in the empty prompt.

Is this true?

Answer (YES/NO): NO